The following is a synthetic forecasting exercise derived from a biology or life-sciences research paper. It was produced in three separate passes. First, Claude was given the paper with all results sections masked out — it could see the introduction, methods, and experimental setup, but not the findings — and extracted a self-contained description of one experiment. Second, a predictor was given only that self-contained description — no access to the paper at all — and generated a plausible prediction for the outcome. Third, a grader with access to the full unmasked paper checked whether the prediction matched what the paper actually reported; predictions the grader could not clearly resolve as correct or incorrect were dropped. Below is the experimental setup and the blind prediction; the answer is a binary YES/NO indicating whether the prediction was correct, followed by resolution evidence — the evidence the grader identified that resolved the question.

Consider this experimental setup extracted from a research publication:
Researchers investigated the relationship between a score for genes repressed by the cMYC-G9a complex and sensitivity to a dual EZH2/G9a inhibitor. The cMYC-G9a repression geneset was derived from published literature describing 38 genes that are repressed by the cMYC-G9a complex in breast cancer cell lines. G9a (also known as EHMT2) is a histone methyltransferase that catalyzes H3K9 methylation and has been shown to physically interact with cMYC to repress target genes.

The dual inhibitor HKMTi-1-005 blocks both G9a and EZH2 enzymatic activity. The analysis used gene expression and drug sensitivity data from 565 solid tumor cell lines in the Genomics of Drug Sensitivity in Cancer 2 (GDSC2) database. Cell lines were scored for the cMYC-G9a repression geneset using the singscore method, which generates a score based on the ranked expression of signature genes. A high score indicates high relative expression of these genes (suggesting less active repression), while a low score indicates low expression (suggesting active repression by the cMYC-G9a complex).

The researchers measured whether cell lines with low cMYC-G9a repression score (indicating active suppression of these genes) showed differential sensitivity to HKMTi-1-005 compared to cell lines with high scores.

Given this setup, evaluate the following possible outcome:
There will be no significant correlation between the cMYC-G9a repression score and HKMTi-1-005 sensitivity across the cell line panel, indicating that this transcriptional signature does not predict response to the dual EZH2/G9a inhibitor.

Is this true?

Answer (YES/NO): NO